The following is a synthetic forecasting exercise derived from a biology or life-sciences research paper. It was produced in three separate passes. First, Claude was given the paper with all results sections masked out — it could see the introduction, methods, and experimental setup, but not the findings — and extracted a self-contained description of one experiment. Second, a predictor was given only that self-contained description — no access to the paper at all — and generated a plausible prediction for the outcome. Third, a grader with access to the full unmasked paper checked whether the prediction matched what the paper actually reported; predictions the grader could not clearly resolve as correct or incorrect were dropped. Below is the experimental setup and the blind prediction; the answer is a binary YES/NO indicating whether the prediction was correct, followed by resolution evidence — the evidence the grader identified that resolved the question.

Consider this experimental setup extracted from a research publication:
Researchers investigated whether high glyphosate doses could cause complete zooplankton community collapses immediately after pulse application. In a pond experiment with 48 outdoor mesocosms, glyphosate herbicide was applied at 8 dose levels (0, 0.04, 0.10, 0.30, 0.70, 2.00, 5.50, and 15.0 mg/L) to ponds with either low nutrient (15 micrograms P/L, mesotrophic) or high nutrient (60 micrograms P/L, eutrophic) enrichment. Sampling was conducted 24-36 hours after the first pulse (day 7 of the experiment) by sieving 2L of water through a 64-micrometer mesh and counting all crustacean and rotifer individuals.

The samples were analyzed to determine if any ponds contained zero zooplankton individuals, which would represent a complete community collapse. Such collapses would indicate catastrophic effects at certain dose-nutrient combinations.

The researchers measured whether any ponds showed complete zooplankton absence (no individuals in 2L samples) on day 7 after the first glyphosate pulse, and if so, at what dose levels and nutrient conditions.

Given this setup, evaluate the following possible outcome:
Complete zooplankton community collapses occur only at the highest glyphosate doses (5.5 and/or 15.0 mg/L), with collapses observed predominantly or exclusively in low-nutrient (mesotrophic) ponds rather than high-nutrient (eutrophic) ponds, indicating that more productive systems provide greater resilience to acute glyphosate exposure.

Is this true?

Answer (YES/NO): YES